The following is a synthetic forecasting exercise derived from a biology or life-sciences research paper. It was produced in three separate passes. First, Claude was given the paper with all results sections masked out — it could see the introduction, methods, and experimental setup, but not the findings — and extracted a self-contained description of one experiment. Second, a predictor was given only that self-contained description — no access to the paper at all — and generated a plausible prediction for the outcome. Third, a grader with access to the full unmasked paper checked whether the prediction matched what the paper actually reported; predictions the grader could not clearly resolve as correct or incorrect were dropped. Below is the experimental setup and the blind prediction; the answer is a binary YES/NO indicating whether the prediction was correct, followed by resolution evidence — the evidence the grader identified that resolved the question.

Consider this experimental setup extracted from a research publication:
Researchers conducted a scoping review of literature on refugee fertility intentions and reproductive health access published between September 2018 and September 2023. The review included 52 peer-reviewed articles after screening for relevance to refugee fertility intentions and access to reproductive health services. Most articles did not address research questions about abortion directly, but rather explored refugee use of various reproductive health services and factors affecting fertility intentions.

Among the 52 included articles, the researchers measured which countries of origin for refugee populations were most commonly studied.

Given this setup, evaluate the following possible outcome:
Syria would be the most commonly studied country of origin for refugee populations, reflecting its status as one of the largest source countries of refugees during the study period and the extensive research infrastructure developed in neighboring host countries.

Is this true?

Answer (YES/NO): NO